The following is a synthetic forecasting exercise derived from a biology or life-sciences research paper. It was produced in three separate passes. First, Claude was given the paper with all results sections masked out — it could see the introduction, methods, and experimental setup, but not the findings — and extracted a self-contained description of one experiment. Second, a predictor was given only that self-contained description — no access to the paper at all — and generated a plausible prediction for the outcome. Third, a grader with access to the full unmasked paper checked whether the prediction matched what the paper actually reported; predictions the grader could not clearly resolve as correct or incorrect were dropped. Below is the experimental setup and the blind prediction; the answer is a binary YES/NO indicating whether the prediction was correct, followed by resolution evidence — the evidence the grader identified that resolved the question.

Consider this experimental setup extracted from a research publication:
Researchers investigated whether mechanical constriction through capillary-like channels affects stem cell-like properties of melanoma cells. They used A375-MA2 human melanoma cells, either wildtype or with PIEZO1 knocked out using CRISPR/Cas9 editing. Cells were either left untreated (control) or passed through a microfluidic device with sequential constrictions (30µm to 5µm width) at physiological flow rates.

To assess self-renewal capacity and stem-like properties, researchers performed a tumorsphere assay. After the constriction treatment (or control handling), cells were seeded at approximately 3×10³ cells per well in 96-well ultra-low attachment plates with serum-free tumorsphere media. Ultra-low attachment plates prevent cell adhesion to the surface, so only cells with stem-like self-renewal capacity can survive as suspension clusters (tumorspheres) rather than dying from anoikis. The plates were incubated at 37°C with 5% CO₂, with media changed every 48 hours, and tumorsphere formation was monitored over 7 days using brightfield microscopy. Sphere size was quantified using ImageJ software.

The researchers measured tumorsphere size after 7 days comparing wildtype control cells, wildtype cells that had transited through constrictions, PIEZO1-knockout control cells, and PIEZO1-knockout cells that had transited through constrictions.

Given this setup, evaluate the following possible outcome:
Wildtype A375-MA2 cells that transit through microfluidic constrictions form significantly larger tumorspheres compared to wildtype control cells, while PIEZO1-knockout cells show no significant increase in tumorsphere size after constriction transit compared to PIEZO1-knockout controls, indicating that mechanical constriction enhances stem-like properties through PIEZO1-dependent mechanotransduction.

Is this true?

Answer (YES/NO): YES